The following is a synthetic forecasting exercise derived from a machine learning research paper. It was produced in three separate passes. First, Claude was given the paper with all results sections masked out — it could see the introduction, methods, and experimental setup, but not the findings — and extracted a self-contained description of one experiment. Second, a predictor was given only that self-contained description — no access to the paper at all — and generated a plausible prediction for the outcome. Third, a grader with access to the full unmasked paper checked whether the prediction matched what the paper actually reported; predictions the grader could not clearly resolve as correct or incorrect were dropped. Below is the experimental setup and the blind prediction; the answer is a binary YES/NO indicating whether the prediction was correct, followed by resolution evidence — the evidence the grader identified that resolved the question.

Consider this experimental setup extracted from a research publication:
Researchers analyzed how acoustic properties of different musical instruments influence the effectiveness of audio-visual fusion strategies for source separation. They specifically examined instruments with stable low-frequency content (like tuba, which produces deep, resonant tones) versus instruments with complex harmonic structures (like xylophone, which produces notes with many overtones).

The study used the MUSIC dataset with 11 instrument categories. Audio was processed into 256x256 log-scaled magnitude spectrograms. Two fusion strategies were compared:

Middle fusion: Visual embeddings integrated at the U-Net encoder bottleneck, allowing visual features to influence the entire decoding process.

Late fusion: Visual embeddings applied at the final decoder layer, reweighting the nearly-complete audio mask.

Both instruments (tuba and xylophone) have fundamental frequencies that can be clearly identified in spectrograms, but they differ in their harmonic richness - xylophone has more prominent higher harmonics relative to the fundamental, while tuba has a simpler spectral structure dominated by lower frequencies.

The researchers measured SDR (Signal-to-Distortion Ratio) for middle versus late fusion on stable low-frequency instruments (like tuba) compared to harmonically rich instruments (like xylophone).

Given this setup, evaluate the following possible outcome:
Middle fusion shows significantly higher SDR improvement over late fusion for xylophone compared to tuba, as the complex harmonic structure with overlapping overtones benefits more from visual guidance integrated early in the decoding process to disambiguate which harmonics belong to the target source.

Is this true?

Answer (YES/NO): NO